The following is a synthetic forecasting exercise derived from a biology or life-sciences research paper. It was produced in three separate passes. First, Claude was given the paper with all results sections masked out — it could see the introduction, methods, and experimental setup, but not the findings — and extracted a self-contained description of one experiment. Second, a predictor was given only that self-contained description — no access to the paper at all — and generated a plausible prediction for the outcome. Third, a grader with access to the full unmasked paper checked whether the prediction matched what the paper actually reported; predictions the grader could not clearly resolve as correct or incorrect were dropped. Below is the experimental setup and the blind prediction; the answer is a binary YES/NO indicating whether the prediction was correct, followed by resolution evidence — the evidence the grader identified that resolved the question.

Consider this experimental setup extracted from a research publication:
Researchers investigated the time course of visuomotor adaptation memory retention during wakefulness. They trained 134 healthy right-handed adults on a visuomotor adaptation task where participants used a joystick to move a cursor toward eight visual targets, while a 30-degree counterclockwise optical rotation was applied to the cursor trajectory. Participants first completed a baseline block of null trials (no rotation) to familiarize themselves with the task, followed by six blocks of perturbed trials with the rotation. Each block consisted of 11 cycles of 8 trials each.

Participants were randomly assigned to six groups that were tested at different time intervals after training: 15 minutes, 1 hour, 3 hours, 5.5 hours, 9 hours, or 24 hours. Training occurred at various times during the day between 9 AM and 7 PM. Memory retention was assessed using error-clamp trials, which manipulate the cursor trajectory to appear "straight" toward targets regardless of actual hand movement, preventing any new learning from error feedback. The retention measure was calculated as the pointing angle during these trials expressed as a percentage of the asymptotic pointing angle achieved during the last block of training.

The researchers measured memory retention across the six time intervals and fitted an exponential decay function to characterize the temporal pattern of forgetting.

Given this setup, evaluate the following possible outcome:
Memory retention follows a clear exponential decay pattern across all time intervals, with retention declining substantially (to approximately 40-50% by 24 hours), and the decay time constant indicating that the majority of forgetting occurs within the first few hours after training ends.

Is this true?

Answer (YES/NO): YES